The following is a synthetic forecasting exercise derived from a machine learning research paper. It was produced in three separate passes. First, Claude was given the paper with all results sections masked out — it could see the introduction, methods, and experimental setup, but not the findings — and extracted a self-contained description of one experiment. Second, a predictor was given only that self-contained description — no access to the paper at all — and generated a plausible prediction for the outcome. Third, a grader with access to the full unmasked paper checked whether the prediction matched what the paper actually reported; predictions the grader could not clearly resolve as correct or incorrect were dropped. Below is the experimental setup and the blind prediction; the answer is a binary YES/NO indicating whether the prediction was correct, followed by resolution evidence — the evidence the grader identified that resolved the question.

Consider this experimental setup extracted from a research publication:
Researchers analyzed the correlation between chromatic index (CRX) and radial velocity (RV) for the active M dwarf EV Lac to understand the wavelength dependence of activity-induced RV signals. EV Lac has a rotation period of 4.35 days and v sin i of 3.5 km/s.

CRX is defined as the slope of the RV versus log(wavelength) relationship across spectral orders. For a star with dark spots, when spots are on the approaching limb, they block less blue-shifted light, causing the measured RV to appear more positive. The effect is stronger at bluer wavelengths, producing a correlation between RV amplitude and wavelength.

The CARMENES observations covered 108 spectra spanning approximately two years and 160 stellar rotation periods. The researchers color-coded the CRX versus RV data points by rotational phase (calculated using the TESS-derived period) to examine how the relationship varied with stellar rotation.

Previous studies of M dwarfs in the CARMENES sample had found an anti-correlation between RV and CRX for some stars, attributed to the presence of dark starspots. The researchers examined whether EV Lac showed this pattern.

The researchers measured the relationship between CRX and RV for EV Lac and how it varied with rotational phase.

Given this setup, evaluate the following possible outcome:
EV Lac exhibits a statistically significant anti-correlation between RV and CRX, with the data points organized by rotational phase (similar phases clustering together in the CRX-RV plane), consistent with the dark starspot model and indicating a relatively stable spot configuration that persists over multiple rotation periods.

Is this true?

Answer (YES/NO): NO